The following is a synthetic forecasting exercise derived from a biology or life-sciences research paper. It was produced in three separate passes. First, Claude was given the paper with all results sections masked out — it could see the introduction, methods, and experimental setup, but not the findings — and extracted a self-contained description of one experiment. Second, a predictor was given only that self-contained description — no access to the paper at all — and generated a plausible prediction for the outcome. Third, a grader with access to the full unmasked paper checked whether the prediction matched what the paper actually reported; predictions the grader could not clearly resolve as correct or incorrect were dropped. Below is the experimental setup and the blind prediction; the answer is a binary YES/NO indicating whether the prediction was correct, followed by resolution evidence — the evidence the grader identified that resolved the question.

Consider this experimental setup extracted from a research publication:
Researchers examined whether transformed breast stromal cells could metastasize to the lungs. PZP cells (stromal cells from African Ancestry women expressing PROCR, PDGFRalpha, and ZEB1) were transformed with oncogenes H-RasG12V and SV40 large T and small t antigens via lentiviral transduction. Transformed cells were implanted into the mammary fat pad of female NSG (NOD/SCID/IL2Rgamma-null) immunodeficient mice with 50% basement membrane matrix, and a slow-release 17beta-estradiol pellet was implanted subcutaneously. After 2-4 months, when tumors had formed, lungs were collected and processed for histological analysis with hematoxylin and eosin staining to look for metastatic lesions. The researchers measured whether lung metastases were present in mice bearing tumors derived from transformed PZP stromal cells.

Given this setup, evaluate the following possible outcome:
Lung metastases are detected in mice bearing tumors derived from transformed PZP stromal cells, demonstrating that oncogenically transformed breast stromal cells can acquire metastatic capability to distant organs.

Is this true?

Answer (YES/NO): NO